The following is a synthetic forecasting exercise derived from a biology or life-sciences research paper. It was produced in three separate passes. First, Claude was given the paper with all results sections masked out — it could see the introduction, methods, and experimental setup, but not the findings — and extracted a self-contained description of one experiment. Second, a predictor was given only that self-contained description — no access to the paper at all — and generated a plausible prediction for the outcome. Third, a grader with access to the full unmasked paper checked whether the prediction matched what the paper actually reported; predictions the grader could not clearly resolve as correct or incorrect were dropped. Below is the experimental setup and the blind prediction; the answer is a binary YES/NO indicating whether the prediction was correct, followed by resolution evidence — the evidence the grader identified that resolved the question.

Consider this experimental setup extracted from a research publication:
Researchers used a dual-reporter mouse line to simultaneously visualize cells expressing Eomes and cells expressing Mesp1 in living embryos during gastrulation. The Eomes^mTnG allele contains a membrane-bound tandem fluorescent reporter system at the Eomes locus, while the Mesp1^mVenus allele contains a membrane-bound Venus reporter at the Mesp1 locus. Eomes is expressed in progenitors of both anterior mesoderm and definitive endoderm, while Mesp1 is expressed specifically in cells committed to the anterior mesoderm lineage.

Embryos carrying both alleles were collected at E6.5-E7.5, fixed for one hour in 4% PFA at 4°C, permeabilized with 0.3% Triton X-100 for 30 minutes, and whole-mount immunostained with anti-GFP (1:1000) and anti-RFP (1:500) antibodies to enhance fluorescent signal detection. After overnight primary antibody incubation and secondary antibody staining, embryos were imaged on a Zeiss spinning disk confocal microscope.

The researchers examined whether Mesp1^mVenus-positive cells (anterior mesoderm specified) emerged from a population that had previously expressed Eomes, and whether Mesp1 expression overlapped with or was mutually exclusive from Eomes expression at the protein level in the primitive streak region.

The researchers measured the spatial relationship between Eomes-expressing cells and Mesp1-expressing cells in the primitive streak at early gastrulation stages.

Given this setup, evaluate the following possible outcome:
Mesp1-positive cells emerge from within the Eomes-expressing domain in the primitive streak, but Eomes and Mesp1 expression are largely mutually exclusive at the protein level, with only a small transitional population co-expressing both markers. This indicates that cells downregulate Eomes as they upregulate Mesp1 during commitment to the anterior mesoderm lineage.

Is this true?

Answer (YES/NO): NO